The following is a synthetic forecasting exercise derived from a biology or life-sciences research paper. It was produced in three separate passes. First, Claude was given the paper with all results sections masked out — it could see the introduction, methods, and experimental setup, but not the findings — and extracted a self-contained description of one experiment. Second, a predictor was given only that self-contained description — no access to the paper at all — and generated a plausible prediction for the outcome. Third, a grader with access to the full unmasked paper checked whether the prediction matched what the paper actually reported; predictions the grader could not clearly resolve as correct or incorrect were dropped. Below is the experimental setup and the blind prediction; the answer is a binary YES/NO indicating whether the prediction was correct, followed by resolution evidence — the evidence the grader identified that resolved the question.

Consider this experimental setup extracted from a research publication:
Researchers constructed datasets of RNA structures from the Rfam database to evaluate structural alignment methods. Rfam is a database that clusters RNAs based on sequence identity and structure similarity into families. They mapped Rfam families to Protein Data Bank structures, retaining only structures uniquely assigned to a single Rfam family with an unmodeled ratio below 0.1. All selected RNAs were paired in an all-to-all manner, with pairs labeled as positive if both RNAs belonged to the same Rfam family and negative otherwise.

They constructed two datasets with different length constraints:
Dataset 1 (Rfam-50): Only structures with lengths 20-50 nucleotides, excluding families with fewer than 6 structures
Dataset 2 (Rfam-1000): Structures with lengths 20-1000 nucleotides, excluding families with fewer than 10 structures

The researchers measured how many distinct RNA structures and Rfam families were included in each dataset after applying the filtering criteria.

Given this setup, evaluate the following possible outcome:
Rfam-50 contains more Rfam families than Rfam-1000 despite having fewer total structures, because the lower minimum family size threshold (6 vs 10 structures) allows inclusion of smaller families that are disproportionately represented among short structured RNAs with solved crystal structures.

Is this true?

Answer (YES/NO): NO